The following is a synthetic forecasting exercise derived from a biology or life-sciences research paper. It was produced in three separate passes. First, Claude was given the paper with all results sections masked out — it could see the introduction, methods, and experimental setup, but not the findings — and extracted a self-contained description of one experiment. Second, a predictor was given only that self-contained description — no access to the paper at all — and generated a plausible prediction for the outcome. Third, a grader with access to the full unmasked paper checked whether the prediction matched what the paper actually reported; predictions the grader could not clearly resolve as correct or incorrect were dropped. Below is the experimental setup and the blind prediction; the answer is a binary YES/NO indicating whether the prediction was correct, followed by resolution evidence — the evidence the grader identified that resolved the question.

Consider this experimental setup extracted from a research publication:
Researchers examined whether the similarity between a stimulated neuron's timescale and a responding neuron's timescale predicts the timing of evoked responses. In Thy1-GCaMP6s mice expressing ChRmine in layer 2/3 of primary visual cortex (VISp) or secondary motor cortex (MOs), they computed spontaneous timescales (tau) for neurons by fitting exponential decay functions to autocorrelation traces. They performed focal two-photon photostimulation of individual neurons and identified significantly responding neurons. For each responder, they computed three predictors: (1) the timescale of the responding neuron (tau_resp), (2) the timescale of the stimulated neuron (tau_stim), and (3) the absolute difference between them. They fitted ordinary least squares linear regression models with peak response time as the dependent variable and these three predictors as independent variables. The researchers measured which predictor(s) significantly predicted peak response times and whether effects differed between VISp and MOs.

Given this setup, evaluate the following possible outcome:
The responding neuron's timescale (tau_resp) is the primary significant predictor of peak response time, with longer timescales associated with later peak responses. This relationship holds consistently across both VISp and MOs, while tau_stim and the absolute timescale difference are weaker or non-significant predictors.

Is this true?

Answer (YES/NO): NO